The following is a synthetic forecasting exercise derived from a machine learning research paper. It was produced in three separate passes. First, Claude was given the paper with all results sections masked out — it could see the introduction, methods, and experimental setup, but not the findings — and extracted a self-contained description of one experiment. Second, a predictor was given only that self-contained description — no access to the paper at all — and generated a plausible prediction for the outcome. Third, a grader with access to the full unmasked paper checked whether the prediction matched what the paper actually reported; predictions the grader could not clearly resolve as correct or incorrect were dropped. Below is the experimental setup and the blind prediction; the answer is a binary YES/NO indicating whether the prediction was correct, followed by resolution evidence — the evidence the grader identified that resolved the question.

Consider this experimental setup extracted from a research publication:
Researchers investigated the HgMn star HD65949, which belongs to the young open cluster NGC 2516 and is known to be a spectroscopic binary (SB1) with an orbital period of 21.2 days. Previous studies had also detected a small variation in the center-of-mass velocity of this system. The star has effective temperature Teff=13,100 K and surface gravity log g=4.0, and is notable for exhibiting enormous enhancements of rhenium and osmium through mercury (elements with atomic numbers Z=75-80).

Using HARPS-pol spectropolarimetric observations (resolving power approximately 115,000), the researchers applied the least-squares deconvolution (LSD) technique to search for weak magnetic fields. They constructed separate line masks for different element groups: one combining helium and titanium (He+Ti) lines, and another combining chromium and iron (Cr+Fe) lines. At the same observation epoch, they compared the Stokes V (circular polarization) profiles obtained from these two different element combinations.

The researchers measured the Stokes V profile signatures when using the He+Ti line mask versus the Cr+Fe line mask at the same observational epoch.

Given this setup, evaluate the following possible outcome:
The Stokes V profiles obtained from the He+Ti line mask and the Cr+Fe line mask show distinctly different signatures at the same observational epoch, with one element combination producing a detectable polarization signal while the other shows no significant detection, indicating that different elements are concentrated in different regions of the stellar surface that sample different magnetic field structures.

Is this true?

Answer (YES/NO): NO